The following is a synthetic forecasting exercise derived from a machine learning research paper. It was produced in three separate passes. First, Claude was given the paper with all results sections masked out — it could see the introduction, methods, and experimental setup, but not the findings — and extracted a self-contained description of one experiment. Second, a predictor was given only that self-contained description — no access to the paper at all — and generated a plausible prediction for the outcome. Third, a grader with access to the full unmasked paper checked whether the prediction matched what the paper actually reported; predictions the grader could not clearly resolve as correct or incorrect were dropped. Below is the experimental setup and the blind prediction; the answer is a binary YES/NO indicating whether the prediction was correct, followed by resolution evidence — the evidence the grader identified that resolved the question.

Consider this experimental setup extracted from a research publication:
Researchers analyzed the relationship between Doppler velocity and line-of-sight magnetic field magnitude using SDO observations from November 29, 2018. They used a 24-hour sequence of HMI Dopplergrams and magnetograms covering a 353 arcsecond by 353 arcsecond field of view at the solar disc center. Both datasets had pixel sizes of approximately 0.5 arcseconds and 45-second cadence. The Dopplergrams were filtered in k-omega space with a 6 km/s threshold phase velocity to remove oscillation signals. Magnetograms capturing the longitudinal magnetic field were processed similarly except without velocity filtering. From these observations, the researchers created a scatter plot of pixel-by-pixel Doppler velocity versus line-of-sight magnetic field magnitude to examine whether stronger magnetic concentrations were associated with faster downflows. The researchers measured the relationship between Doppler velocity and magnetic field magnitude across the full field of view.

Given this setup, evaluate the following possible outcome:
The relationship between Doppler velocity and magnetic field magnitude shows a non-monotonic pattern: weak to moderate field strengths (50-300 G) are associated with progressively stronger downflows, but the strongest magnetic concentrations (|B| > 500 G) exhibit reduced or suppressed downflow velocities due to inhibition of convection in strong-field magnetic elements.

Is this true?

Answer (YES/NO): NO